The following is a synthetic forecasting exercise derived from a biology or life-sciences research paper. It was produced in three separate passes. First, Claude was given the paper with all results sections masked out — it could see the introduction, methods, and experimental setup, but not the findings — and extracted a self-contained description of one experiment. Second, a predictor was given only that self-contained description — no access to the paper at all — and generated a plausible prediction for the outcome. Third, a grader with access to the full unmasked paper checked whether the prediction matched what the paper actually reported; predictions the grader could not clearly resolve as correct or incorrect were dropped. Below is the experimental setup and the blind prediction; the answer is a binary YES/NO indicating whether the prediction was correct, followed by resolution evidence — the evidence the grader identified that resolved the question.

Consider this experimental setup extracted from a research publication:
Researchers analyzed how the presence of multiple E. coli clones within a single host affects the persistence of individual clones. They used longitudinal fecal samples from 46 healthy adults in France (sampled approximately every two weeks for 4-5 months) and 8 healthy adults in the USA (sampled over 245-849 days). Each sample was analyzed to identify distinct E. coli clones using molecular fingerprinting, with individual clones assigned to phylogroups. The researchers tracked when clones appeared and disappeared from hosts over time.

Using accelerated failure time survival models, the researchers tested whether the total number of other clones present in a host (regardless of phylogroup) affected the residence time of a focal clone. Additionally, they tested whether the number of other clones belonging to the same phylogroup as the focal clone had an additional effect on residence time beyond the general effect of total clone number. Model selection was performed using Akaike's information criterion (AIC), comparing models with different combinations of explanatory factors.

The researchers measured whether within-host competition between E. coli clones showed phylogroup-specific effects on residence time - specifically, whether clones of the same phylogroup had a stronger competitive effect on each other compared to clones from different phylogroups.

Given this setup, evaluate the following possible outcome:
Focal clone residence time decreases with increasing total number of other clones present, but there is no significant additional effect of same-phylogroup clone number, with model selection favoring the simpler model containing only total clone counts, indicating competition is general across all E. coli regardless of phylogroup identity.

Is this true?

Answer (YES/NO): NO